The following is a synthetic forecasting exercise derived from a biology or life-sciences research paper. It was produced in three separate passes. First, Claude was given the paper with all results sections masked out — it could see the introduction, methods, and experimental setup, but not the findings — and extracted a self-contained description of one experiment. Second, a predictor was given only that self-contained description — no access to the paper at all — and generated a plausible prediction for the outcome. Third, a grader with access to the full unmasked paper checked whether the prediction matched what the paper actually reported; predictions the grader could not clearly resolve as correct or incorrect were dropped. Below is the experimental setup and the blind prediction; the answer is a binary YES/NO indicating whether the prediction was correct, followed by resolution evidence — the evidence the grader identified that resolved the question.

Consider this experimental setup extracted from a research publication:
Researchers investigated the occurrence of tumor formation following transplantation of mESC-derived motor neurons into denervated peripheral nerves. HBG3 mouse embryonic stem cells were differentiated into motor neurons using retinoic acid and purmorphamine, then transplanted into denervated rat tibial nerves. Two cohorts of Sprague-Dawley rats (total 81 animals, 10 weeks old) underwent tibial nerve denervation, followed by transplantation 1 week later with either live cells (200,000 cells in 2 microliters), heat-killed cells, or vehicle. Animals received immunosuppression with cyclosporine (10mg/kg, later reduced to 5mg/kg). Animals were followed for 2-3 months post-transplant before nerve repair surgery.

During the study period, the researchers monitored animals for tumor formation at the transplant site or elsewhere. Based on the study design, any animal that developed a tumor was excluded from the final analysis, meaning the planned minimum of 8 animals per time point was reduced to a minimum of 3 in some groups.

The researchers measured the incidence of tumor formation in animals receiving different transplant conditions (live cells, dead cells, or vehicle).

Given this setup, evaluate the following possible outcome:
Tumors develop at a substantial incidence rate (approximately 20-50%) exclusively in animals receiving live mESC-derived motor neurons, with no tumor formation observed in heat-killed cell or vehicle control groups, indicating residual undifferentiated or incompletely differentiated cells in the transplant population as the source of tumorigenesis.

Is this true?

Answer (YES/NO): NO